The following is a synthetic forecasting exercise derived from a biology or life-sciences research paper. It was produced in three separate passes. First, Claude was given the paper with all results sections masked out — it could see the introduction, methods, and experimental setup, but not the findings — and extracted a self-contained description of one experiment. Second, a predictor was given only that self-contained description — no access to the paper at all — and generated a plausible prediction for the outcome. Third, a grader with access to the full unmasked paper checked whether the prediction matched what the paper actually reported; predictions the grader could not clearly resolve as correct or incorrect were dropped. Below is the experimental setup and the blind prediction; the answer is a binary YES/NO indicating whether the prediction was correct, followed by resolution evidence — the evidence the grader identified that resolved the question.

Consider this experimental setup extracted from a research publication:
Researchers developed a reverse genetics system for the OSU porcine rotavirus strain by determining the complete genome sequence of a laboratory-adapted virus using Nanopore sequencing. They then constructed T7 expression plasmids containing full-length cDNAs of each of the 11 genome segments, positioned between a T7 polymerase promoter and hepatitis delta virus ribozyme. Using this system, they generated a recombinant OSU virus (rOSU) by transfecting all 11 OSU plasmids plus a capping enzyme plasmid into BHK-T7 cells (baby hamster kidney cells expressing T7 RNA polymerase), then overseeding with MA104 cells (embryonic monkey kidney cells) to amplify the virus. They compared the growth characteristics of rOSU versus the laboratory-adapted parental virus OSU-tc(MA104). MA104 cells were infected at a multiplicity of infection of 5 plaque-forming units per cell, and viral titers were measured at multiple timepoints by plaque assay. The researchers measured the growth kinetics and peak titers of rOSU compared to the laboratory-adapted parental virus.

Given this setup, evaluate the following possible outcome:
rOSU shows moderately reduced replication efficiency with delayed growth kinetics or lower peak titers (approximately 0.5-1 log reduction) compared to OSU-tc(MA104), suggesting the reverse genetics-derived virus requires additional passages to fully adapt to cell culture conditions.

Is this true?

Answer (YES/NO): YES